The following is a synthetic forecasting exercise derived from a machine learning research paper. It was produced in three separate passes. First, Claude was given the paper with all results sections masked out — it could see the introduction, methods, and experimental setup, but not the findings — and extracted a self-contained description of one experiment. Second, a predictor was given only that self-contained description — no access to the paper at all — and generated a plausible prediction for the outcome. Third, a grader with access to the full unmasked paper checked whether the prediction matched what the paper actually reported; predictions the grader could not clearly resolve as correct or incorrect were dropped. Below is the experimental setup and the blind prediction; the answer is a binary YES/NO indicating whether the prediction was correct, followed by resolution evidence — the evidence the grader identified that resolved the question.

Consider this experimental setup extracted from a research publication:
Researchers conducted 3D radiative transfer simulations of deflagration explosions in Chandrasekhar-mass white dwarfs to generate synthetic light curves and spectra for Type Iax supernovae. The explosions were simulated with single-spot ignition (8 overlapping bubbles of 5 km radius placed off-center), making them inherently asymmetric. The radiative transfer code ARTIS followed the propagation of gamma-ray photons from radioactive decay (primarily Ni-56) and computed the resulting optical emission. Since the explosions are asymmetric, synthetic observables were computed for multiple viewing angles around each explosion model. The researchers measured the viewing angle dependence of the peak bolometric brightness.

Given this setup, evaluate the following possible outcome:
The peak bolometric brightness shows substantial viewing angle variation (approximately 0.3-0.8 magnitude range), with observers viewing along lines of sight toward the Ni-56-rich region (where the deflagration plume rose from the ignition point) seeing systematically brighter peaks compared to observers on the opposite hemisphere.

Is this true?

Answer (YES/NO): NO